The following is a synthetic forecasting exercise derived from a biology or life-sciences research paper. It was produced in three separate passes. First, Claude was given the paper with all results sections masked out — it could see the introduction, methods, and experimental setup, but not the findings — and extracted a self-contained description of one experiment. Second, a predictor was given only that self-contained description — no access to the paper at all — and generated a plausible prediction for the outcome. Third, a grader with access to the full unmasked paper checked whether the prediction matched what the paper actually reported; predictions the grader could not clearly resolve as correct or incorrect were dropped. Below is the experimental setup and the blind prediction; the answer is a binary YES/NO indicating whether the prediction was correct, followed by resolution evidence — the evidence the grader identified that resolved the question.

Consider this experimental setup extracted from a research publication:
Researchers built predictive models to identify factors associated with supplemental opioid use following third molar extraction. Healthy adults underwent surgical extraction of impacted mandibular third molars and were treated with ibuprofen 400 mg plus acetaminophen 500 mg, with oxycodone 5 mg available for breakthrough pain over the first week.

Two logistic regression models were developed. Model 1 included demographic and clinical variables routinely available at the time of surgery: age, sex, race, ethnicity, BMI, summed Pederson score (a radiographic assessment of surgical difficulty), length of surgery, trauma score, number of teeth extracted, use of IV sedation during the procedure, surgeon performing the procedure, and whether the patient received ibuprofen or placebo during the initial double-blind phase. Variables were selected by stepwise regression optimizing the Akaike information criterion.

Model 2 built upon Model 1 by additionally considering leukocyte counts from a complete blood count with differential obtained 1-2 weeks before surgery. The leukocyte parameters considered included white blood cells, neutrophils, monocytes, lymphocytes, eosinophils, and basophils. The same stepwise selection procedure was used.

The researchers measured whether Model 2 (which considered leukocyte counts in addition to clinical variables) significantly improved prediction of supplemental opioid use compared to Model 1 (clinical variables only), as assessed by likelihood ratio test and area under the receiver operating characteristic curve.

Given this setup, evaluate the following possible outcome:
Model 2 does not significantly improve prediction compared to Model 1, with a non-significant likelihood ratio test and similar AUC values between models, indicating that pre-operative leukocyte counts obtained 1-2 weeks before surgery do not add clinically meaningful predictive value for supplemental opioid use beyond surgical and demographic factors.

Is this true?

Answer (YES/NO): NO